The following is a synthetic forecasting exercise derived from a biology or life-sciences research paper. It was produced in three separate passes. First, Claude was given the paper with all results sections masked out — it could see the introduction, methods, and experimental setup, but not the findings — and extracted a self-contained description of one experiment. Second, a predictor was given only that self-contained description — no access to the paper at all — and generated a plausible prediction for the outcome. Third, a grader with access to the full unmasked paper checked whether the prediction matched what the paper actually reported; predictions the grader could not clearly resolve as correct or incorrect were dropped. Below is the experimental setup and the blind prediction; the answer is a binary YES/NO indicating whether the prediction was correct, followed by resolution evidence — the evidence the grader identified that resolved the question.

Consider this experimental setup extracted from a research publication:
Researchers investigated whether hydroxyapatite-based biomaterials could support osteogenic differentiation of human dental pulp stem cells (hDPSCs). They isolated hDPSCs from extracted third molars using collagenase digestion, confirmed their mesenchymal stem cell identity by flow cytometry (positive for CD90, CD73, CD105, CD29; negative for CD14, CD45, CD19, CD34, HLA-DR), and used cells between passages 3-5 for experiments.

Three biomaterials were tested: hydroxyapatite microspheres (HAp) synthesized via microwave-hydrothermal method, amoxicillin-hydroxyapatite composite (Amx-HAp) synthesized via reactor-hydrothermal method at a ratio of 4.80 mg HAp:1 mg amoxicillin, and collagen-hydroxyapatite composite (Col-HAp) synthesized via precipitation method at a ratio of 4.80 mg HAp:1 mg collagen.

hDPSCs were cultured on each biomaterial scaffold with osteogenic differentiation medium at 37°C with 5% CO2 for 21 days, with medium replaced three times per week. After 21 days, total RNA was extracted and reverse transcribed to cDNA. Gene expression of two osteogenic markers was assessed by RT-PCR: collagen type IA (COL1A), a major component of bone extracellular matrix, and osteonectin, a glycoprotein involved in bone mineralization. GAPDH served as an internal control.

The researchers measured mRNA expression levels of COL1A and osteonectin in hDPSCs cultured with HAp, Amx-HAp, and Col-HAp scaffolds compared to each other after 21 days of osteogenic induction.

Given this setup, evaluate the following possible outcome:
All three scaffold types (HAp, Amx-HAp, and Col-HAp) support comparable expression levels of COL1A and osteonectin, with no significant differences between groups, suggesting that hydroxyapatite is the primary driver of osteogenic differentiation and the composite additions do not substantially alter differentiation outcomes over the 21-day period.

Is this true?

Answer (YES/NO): YES